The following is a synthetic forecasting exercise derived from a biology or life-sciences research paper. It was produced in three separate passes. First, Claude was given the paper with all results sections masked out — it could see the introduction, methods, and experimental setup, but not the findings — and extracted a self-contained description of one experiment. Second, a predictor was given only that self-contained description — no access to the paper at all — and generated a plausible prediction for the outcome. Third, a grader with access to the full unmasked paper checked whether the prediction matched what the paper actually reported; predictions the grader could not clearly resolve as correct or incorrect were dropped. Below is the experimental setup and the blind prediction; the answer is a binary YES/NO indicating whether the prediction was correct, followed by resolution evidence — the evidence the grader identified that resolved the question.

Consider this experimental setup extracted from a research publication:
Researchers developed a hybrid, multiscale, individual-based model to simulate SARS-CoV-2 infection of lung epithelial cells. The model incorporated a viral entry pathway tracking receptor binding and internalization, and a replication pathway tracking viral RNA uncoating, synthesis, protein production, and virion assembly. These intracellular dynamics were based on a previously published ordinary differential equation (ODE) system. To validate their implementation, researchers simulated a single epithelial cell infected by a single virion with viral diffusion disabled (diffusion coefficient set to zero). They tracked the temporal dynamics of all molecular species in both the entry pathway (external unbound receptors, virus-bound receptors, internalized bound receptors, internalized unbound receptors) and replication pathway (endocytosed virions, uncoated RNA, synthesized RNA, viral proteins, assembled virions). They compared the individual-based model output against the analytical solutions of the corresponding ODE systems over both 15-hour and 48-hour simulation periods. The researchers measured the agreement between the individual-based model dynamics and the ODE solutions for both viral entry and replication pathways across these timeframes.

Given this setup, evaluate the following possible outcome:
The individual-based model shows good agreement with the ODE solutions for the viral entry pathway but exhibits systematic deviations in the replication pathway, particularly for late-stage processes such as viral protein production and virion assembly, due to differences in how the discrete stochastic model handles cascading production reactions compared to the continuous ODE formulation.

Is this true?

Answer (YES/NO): NO